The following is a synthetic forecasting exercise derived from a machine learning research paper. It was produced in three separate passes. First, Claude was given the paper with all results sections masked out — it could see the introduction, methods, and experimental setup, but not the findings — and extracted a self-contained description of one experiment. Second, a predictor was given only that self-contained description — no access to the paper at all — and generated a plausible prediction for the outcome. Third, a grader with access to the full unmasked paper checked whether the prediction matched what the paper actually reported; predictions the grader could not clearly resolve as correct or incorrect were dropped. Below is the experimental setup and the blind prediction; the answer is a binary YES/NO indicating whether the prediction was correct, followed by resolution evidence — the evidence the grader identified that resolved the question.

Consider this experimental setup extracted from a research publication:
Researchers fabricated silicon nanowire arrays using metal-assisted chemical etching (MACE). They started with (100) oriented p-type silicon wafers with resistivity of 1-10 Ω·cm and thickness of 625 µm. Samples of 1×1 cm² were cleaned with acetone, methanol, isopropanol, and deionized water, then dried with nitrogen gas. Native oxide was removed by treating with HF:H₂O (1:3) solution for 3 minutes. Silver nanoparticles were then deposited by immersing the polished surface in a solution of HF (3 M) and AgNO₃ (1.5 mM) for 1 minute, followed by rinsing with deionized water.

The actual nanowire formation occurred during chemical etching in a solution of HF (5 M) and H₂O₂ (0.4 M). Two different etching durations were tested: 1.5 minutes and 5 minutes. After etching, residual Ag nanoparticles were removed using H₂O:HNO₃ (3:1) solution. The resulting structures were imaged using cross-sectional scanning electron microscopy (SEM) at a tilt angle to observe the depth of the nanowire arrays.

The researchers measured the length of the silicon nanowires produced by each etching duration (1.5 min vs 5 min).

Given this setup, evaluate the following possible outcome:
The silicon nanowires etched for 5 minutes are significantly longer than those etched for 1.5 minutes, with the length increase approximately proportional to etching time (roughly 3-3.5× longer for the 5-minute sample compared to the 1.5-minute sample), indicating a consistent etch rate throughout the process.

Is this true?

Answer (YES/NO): NO